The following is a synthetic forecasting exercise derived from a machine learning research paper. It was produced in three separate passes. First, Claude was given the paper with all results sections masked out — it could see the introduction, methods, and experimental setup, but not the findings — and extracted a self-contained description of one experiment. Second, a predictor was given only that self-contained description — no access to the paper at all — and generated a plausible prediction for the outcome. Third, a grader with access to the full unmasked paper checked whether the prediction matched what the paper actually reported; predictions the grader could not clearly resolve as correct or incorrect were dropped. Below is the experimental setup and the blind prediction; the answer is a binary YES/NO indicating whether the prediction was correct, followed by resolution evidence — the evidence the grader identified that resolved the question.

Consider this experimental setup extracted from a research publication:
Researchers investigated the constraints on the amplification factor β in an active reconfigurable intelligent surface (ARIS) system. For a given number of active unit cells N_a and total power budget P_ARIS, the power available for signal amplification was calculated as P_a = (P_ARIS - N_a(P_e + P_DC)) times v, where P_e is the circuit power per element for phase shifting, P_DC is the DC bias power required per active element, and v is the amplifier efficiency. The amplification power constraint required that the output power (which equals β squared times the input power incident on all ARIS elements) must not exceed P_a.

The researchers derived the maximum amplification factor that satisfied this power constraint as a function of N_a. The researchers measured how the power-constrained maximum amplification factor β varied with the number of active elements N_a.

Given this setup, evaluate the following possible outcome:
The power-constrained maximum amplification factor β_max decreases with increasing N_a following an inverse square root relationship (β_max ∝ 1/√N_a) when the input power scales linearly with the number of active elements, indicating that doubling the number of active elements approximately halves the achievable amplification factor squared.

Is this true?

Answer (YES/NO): NO